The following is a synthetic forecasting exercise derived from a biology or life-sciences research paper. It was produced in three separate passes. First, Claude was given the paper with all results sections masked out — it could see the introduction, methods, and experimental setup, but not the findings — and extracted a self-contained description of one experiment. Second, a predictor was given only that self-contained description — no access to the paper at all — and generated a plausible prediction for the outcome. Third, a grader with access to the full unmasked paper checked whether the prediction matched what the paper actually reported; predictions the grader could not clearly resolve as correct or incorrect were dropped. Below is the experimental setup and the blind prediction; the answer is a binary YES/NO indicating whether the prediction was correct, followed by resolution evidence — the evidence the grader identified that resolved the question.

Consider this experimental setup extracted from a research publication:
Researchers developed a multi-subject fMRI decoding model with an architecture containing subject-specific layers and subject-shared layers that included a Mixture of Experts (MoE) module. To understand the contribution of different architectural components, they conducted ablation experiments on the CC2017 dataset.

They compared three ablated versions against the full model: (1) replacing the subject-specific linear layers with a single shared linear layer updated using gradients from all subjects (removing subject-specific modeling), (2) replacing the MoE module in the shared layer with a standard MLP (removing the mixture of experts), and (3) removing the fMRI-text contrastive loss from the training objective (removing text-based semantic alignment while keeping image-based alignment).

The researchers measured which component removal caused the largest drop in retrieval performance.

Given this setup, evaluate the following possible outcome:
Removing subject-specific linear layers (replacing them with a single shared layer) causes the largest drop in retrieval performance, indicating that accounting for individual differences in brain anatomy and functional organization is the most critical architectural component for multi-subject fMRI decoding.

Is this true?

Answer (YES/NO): NO